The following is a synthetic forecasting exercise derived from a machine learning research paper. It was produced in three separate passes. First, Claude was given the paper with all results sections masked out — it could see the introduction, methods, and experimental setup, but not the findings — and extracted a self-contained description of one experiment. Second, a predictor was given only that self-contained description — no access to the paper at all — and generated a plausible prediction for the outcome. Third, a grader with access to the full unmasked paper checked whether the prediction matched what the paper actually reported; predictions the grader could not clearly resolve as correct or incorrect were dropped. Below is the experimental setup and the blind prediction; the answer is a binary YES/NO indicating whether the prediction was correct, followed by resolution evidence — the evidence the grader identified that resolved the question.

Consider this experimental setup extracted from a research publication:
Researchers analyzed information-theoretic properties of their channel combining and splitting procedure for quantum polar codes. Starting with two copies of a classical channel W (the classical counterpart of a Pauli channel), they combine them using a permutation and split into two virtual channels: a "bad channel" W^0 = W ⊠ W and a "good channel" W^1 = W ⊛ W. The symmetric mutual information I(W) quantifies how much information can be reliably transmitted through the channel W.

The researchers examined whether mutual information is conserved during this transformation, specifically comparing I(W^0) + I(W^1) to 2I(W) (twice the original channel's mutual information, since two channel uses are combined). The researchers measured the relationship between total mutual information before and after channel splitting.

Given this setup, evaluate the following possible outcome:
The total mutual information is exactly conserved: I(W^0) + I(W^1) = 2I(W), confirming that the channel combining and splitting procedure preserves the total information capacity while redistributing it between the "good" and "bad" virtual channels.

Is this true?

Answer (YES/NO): YES